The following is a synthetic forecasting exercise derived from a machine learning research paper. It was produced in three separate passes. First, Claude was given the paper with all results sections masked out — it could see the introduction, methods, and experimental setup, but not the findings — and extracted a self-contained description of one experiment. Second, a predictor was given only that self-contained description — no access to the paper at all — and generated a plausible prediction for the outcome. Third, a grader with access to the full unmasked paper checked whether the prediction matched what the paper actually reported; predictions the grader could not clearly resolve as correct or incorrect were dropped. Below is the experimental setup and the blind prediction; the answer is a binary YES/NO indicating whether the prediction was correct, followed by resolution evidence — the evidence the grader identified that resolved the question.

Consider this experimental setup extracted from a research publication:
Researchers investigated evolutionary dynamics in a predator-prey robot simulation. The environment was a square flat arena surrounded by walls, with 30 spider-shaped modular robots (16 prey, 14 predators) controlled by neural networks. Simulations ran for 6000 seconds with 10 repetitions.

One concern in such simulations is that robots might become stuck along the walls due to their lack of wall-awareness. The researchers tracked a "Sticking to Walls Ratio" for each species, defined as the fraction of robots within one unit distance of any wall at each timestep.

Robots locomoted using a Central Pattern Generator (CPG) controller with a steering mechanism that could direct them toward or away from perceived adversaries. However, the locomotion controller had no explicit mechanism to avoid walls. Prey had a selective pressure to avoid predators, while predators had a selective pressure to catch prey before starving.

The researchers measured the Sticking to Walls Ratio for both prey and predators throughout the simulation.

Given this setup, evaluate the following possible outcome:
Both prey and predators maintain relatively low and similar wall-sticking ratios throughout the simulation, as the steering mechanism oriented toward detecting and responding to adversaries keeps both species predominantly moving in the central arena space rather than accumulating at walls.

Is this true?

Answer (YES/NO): NO